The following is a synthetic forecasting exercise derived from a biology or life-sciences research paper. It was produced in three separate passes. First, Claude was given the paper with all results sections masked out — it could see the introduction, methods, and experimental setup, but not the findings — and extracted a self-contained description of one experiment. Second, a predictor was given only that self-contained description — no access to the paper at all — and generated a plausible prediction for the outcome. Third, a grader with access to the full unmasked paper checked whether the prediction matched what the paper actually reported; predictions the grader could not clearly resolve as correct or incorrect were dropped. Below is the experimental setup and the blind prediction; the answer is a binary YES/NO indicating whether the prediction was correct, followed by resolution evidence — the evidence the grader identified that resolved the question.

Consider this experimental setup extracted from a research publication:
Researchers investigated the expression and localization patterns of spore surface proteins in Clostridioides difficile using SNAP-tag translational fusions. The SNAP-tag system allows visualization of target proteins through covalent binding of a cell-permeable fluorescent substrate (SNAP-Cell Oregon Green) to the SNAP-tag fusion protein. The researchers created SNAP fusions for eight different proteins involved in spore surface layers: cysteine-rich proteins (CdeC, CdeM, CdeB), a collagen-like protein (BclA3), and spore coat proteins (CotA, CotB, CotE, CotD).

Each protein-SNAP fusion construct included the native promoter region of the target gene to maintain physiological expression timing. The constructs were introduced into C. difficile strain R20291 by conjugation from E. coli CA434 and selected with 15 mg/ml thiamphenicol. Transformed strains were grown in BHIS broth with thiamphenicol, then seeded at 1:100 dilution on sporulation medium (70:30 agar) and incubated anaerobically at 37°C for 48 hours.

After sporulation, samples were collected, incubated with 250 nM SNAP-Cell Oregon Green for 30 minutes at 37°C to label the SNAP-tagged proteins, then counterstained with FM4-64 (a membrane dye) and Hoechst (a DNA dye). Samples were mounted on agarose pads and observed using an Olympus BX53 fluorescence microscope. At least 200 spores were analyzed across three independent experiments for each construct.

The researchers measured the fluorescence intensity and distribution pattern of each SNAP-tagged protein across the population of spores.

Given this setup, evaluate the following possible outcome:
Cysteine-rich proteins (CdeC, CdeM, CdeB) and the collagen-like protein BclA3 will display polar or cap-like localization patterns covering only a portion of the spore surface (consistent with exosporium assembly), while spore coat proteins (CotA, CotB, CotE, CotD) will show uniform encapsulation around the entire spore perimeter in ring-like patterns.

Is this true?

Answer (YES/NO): NO